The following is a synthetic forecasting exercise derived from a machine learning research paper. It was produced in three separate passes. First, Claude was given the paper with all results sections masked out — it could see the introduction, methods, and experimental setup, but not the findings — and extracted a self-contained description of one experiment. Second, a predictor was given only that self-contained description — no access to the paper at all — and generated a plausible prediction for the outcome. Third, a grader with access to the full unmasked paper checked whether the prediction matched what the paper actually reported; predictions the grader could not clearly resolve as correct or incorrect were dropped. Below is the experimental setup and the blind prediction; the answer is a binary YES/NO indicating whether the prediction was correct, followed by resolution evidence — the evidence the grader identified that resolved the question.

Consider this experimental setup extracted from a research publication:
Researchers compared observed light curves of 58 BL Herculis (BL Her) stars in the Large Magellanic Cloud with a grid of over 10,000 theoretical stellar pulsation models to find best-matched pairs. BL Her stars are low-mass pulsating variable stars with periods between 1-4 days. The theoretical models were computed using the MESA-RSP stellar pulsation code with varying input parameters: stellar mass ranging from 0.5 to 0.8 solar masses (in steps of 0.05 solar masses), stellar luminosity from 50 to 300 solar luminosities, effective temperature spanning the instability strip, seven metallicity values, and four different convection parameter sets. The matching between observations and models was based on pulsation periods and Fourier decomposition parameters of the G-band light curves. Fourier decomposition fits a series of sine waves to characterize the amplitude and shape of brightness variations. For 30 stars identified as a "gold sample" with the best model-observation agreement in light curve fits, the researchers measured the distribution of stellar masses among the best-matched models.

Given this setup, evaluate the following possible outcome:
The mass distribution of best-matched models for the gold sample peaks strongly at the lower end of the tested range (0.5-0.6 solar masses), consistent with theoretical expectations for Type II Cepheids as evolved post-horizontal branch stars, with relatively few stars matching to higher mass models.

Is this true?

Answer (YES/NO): NO